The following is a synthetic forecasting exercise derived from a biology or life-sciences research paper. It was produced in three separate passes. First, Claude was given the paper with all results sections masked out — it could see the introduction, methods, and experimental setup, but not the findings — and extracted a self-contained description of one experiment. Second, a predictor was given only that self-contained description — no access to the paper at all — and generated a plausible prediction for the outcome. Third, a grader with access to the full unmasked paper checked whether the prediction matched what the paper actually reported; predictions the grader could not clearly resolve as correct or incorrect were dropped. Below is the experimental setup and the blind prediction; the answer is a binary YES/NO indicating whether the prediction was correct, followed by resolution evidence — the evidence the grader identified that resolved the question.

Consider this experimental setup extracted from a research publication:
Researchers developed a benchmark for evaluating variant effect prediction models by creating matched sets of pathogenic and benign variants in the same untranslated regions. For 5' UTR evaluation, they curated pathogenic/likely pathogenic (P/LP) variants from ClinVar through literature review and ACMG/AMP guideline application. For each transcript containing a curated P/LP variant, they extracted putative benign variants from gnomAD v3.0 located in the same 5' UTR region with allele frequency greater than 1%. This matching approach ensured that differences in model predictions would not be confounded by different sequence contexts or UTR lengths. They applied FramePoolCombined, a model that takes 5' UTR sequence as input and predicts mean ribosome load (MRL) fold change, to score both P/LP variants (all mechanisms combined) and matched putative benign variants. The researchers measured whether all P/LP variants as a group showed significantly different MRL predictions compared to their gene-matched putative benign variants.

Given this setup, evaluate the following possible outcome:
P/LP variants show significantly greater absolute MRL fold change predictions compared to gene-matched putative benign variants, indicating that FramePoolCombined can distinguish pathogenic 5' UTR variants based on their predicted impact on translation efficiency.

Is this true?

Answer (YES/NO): YES